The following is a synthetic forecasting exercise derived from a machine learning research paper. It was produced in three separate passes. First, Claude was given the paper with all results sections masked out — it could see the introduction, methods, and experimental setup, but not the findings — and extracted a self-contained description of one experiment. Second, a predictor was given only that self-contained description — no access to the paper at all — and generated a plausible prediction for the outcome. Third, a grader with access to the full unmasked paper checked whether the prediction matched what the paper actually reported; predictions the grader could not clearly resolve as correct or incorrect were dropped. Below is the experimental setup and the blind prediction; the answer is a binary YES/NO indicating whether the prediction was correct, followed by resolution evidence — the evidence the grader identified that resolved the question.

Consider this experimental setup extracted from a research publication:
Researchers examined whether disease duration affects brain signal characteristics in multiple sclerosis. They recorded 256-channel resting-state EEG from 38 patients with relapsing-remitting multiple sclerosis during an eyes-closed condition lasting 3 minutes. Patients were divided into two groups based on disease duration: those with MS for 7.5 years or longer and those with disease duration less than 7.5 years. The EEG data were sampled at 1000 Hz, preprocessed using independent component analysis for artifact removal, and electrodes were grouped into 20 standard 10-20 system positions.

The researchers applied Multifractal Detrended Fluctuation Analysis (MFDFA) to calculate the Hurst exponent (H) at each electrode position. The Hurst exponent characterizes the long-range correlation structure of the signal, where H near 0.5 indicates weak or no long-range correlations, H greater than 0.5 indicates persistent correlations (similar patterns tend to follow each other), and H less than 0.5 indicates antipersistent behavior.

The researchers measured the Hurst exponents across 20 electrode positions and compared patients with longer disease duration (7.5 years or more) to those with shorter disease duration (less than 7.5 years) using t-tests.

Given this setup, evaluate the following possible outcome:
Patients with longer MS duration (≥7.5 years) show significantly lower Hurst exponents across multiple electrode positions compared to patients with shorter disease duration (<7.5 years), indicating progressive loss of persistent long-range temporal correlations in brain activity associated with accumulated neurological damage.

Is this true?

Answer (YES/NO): NO